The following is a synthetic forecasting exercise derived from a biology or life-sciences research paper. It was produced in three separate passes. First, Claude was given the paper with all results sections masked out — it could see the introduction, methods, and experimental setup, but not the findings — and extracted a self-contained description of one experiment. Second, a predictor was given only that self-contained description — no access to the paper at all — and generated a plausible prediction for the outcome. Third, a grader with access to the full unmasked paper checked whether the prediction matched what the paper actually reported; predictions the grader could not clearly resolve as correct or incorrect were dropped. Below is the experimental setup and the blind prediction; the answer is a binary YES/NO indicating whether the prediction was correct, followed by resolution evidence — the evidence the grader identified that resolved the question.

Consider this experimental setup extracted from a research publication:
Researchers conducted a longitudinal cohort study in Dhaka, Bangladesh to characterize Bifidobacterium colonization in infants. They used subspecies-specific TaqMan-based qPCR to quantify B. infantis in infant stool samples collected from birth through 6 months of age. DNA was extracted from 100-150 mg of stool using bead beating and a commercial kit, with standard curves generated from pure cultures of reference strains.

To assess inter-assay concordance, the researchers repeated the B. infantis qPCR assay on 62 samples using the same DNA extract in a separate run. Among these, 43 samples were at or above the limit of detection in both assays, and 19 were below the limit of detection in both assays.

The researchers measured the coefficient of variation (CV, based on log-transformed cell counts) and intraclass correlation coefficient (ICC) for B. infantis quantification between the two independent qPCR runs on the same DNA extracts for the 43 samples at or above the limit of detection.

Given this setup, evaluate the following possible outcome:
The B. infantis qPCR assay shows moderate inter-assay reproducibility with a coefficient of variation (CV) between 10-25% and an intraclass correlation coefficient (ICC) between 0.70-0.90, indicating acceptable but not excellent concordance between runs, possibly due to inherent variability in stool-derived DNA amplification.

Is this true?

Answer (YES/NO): NO